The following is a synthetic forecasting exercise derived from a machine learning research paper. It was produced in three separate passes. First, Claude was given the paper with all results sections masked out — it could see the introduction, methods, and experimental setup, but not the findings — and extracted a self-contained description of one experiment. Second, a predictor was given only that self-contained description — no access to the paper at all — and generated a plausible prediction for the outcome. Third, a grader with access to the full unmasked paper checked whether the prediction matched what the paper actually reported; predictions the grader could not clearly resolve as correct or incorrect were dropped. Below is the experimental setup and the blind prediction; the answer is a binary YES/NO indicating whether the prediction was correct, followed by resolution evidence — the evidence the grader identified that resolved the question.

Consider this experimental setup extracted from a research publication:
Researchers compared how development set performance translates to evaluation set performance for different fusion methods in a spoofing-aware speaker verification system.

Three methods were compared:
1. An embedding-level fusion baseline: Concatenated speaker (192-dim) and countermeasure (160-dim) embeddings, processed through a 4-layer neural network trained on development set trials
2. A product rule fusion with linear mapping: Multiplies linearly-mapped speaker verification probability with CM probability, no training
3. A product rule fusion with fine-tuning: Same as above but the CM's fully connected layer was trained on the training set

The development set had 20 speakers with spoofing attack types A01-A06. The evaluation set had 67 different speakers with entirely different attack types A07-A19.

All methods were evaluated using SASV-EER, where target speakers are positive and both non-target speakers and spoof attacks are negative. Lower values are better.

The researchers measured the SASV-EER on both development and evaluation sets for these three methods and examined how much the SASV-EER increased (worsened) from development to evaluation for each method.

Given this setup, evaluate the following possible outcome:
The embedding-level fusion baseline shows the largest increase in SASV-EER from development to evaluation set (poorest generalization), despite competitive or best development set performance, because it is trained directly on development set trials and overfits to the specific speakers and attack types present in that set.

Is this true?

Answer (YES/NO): NO